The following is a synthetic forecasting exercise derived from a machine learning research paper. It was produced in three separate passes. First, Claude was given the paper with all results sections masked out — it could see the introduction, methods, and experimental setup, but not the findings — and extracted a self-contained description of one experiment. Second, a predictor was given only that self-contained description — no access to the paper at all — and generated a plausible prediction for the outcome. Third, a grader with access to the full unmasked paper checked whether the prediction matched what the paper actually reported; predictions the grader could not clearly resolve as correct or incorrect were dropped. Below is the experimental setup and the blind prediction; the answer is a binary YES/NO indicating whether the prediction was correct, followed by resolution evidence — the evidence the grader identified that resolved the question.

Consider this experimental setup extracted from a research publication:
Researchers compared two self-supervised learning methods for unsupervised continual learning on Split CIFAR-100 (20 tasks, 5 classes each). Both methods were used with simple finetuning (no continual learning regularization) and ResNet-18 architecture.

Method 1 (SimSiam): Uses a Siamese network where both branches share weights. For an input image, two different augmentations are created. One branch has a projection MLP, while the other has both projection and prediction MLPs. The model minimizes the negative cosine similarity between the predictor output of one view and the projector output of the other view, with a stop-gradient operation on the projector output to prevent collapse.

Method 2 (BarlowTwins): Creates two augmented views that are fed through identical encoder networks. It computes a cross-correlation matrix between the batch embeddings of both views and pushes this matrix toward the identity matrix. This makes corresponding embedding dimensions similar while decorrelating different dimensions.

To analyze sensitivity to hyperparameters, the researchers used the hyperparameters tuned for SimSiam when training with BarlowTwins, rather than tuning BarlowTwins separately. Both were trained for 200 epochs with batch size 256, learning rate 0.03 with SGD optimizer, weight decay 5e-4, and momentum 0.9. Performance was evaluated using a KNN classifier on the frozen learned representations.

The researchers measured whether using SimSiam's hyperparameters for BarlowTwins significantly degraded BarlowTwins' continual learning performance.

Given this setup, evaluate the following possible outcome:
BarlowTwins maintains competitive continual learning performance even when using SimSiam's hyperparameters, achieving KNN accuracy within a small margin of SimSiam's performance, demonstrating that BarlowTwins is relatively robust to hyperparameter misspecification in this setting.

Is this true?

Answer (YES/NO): YES